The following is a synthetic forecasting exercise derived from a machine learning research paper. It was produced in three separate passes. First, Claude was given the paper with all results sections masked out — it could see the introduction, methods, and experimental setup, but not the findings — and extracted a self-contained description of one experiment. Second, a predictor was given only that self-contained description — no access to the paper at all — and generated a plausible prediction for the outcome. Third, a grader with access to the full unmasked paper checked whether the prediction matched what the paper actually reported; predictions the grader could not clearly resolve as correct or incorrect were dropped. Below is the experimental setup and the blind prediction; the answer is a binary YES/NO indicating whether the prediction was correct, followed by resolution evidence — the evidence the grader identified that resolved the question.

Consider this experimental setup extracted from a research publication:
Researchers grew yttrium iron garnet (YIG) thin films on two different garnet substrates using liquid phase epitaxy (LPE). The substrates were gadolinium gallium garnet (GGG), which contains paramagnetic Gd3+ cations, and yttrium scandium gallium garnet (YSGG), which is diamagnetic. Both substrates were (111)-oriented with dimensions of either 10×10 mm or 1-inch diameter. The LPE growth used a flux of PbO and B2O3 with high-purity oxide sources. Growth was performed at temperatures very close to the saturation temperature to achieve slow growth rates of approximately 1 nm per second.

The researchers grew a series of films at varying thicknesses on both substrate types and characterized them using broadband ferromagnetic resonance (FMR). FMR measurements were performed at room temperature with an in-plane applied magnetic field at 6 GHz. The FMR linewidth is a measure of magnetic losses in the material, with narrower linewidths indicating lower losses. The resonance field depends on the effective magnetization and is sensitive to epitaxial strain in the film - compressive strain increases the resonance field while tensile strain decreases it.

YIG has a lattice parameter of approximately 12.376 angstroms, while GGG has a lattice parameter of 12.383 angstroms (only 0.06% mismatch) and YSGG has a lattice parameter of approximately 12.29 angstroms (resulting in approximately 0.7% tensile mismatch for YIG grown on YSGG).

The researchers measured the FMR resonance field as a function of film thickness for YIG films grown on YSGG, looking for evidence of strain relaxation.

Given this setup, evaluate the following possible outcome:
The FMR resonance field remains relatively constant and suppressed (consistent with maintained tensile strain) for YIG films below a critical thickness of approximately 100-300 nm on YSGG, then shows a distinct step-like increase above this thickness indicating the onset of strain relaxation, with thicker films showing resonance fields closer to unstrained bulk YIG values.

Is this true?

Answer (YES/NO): NO